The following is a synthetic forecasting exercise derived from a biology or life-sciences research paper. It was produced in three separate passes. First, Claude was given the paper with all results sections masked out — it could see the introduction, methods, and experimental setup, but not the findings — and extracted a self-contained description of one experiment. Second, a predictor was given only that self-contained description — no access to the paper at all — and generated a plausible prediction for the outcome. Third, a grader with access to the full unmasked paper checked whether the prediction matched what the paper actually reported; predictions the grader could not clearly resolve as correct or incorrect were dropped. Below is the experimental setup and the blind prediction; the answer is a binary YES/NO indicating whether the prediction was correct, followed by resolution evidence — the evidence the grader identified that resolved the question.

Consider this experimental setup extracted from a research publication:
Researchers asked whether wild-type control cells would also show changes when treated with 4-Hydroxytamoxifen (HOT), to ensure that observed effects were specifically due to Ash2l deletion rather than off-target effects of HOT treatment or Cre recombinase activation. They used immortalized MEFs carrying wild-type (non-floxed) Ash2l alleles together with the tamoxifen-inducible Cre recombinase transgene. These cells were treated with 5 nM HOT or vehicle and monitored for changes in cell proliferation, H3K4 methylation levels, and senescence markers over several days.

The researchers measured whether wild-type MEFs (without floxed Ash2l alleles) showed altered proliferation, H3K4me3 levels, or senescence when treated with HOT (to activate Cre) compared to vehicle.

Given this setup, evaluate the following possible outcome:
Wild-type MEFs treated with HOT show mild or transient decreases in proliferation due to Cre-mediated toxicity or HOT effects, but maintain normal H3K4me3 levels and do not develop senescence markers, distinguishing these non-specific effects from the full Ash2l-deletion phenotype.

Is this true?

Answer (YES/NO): YES